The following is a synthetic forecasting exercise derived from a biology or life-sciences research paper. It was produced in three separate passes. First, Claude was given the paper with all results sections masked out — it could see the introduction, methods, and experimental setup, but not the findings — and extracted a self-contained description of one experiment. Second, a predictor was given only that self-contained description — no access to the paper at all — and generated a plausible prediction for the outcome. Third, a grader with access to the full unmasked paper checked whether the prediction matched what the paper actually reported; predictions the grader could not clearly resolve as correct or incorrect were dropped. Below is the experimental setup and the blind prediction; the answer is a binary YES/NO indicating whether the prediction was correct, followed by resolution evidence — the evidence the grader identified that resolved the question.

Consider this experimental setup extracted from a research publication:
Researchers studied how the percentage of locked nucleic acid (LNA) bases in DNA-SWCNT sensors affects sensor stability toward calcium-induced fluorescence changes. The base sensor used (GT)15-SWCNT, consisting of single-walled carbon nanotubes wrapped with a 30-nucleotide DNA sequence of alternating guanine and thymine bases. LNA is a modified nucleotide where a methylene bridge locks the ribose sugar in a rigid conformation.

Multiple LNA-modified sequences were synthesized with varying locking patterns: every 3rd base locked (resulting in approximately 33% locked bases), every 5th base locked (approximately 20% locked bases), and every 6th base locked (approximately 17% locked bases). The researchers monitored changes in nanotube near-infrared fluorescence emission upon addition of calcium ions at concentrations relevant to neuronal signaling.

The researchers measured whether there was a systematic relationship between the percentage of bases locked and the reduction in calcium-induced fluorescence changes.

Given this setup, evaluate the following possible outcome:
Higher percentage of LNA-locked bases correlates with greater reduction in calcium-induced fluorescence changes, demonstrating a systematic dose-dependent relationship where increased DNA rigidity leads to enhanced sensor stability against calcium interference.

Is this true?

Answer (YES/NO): NO